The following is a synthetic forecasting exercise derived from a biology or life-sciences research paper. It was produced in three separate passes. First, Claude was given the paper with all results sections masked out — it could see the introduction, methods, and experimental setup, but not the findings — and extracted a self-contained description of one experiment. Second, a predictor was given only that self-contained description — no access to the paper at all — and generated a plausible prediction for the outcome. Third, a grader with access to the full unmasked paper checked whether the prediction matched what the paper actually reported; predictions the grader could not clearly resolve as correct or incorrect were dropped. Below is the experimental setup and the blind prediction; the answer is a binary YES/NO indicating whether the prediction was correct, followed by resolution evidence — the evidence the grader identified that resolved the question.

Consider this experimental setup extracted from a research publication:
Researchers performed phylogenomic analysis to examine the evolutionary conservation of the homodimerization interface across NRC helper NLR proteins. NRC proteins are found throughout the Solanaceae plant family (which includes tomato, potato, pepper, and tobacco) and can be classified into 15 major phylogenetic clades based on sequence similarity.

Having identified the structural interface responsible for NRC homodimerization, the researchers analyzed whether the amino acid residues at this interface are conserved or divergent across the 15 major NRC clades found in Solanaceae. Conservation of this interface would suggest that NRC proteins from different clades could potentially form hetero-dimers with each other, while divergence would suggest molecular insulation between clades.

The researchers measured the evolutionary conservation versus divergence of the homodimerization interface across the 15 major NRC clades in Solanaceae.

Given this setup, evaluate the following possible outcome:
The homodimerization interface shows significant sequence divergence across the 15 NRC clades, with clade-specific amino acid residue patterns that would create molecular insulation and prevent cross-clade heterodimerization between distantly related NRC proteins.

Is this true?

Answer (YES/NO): YES